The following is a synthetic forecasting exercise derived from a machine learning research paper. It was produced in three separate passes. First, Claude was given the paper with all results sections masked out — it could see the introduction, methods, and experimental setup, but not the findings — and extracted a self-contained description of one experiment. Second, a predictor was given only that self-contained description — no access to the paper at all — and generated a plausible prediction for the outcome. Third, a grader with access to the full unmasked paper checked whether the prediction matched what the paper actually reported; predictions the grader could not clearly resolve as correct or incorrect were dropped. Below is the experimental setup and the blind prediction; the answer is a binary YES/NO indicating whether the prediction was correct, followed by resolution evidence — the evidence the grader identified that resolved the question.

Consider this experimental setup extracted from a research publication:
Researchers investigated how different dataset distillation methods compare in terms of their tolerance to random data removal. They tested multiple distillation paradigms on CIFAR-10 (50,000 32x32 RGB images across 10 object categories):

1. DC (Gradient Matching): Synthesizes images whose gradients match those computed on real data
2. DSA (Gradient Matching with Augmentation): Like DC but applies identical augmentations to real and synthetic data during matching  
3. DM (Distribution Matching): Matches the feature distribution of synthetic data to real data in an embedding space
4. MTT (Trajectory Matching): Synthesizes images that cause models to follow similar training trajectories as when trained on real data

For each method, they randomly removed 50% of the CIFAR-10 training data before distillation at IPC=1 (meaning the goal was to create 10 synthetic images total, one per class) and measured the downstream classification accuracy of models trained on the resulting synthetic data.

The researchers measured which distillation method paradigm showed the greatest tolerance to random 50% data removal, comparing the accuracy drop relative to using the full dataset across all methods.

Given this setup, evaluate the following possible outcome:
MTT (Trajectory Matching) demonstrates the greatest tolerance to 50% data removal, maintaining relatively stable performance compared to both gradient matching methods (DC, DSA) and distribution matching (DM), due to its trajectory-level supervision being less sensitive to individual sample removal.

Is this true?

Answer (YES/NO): NO